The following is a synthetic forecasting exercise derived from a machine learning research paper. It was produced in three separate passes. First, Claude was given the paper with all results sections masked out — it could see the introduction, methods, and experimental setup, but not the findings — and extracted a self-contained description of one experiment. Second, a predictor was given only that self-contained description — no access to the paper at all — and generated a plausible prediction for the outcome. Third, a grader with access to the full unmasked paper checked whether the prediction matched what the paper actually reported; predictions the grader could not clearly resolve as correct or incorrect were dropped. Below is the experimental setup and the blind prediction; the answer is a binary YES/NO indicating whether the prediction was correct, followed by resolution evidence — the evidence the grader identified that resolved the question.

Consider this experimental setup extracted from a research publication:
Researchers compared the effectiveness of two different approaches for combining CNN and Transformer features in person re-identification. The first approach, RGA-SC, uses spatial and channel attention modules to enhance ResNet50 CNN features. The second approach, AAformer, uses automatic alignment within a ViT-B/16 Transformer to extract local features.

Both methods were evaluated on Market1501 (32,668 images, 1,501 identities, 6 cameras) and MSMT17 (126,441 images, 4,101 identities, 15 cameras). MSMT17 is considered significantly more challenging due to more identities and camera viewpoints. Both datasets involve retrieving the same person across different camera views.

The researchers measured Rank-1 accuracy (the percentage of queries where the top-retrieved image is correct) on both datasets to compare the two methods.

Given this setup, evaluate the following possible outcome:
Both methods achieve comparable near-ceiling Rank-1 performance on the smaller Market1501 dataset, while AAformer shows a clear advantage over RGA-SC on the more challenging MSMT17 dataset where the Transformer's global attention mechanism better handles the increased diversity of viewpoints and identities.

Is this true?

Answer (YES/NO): YES